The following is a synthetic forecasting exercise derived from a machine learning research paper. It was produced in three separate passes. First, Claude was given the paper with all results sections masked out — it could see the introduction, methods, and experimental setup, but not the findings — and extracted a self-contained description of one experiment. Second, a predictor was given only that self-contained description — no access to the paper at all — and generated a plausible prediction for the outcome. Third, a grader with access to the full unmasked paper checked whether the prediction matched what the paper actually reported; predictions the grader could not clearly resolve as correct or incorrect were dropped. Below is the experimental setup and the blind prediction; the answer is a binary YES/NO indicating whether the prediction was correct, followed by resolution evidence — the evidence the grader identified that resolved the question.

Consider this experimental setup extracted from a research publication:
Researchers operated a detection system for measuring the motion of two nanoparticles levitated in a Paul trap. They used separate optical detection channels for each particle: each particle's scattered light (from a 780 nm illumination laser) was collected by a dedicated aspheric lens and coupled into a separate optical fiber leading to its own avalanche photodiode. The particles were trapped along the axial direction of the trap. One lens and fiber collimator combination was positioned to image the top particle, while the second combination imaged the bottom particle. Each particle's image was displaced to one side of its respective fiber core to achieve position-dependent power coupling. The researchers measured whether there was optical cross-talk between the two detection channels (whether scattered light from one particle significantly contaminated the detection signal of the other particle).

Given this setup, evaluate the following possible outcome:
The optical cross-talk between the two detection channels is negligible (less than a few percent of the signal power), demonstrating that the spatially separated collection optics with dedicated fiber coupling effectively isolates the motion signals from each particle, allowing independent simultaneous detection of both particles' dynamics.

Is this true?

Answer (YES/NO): YES